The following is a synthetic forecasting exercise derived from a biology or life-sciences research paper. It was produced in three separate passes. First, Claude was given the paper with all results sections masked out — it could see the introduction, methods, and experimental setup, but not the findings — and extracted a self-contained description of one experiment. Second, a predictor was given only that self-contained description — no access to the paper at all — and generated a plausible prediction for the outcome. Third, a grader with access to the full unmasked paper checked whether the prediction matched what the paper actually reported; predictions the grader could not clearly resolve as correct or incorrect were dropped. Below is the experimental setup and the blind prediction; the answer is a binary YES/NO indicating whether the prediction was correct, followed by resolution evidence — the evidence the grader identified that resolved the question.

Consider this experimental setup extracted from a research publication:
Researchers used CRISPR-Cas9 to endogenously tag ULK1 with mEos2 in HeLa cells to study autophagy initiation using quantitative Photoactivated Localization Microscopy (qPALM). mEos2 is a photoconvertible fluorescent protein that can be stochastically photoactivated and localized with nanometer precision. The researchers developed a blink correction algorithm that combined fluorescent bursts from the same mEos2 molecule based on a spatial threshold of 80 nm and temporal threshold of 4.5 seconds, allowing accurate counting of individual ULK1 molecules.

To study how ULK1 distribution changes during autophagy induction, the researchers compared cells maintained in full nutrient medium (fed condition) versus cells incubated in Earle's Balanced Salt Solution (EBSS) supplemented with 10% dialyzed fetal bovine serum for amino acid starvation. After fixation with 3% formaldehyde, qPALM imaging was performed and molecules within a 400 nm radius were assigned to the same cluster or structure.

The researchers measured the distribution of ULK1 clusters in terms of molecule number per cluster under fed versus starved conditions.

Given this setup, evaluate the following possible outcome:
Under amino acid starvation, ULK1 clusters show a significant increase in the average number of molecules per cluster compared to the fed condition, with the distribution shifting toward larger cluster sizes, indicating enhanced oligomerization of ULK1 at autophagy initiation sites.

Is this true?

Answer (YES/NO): YES